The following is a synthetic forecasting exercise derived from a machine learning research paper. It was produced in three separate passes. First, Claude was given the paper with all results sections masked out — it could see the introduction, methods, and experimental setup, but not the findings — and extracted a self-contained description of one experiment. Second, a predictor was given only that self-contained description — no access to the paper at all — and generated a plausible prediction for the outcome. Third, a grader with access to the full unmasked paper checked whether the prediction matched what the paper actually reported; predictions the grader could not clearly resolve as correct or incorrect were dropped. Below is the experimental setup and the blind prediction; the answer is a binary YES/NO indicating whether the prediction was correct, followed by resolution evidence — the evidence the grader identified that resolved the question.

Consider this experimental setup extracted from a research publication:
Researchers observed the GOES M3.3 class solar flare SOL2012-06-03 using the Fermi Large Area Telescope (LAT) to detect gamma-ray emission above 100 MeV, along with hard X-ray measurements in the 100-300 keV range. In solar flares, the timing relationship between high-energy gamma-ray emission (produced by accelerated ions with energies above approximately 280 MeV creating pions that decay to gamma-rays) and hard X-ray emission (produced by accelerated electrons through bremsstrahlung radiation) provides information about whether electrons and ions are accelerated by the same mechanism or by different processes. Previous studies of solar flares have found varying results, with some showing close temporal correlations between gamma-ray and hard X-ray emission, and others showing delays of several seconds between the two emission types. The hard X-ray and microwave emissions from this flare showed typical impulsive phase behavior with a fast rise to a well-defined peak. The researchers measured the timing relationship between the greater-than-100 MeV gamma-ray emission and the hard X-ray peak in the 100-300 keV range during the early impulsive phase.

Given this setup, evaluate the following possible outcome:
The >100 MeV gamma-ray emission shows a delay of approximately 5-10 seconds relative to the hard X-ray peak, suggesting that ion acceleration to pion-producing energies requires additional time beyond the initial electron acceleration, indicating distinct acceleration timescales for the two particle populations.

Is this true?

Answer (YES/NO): NO